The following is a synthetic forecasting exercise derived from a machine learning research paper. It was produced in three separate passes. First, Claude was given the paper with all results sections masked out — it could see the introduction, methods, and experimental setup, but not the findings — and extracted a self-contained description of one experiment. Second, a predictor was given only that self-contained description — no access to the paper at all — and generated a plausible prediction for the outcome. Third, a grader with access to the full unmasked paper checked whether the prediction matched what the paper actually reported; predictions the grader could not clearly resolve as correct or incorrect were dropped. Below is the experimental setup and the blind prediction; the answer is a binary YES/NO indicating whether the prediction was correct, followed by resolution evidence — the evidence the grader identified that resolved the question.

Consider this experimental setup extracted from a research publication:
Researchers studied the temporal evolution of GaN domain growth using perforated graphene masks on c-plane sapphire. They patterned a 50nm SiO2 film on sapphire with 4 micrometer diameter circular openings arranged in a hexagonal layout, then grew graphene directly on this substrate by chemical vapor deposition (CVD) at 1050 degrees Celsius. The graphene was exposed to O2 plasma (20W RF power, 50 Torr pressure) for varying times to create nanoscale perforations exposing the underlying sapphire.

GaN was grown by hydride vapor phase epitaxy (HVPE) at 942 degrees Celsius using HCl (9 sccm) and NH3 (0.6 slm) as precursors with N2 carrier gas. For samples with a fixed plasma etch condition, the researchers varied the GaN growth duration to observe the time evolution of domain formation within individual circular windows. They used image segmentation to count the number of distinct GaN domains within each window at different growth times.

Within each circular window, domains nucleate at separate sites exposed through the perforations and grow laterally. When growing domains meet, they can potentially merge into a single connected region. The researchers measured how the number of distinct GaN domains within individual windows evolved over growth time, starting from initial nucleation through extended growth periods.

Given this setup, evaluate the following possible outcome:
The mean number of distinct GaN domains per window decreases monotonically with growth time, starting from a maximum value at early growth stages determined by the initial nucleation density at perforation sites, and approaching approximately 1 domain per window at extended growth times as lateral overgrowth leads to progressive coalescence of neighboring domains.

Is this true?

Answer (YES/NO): NO